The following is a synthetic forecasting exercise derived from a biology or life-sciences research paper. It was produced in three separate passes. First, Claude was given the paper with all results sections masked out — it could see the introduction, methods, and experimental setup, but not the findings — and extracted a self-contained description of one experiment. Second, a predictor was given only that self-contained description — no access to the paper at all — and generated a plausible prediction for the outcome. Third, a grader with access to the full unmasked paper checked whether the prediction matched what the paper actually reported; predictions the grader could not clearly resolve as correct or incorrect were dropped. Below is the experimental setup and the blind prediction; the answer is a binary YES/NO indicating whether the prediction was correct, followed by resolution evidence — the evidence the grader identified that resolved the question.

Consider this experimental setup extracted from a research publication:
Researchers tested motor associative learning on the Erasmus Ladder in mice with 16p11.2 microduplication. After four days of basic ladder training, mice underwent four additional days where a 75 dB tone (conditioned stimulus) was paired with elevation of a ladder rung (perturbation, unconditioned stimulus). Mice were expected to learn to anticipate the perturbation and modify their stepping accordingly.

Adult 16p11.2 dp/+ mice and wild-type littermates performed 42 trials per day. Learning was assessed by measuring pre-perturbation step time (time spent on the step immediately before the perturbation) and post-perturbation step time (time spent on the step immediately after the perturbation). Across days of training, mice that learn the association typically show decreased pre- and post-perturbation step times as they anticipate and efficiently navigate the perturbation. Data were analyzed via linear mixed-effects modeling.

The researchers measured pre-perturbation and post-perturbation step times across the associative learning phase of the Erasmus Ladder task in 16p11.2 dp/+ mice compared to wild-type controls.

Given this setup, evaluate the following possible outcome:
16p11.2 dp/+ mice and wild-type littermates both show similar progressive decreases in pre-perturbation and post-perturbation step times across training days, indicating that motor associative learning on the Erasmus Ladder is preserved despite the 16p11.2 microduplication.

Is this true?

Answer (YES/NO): YES